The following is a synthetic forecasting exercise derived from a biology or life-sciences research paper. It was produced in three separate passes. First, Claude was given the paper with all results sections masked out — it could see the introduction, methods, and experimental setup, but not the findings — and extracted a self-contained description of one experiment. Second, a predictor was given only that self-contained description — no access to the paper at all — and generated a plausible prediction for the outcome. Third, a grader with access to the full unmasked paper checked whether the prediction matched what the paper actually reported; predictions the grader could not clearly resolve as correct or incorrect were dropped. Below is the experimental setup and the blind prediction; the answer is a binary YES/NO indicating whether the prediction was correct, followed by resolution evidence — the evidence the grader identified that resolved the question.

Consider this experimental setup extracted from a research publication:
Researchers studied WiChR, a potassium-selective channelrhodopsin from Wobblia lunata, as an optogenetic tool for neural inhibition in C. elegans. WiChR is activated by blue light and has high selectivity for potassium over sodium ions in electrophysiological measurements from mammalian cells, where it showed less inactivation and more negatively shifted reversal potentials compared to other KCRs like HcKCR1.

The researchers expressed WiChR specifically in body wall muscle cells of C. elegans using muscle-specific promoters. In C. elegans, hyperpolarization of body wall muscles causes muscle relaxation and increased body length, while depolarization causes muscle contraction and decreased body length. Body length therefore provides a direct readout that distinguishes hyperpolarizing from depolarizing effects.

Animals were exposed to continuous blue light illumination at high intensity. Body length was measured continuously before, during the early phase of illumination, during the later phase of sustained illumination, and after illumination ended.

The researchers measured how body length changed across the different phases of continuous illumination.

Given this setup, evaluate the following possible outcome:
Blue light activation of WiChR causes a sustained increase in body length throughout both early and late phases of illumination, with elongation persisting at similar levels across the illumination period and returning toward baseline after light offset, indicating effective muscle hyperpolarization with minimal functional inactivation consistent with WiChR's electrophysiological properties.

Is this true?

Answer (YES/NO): NO